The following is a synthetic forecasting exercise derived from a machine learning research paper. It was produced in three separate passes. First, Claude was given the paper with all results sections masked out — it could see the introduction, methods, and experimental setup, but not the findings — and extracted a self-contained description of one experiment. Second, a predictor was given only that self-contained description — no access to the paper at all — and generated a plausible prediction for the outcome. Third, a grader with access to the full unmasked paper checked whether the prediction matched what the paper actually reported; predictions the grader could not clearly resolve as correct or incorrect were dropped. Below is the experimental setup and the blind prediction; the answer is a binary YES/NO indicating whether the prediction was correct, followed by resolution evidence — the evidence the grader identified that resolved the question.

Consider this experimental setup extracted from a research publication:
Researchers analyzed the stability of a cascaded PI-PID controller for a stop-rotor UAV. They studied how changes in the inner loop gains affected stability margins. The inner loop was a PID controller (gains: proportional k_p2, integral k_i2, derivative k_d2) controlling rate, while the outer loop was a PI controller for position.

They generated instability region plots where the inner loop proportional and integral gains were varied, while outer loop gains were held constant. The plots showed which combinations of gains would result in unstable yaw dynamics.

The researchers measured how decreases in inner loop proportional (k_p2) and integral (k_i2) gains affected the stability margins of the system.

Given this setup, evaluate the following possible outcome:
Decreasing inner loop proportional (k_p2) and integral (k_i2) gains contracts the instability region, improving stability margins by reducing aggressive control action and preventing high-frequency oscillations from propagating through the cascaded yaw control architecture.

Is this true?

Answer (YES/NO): NO